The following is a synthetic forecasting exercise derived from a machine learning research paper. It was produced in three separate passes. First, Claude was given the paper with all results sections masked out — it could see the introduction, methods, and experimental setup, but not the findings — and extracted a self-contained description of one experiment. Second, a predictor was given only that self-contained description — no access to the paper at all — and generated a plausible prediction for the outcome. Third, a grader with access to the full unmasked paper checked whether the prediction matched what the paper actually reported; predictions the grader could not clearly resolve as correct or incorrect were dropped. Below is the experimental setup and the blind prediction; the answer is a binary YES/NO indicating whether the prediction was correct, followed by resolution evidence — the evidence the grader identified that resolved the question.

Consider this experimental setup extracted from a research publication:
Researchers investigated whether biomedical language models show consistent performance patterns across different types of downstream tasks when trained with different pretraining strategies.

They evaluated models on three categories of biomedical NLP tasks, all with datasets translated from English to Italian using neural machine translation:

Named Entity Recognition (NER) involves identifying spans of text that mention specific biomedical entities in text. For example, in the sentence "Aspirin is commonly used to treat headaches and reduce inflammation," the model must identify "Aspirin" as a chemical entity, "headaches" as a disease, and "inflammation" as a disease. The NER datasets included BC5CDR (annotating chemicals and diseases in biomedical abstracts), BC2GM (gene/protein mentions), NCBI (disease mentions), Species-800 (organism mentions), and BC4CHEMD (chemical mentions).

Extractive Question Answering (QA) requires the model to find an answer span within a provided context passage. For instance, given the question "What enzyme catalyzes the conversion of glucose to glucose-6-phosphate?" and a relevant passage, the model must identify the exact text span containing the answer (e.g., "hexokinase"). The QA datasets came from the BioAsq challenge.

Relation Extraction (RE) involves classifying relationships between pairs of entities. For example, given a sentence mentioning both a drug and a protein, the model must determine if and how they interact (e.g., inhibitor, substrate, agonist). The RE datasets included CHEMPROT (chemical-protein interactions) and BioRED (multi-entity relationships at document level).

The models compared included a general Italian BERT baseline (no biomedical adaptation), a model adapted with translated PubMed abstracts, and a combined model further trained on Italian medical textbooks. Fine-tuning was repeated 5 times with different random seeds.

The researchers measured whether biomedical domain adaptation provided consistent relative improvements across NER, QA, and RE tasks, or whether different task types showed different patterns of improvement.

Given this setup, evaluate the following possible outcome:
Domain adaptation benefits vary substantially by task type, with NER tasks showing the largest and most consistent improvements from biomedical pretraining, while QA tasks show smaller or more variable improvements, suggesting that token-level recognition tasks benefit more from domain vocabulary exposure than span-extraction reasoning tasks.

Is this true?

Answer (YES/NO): NO